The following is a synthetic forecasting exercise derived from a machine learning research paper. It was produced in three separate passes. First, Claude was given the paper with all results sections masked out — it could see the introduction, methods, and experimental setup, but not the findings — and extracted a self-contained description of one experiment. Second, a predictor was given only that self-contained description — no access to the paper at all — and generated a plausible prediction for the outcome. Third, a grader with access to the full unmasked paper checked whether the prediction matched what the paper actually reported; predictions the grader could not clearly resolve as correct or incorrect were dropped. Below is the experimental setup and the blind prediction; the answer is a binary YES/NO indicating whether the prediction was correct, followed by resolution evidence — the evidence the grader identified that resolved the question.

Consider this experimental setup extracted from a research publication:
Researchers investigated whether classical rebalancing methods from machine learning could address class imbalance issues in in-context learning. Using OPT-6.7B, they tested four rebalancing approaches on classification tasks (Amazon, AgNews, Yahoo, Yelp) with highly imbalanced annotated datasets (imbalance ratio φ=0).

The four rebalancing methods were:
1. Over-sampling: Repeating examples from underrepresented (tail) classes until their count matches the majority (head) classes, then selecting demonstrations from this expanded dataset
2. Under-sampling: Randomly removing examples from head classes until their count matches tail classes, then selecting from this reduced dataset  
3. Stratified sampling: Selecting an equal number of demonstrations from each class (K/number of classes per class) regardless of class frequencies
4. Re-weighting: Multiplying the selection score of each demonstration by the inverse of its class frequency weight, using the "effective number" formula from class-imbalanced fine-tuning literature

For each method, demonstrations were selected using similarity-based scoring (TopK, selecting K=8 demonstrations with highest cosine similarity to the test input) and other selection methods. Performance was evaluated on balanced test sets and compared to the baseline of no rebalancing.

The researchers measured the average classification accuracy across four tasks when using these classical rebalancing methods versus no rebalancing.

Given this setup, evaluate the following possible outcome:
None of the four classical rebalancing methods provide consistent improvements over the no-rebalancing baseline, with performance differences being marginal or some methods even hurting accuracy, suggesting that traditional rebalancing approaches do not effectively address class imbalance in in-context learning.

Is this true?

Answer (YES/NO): YES